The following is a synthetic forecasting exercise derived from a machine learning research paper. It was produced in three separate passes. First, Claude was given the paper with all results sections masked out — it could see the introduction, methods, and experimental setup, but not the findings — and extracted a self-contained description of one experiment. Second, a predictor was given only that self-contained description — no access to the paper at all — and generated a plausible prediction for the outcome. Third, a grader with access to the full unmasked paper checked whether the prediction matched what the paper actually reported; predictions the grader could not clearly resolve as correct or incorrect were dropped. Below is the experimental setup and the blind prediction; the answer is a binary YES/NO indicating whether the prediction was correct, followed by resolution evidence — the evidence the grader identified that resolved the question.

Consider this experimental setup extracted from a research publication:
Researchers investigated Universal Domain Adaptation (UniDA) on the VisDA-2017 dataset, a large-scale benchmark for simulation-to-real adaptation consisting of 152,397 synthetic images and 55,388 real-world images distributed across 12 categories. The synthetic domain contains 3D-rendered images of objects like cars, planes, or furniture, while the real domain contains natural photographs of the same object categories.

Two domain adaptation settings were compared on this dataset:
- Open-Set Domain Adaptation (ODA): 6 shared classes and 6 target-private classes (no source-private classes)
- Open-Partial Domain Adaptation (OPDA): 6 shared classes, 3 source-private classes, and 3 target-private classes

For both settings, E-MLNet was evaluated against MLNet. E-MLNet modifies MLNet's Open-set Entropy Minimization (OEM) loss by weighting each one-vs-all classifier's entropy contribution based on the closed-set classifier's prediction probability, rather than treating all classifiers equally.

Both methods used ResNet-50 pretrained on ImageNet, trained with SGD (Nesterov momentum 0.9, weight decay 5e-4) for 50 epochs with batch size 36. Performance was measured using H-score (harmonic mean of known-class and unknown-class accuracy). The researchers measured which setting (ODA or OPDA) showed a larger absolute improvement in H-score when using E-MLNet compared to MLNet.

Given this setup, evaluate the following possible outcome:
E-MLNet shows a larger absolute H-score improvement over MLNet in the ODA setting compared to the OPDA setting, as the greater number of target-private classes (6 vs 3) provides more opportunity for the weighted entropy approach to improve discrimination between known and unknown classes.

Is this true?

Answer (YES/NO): YES